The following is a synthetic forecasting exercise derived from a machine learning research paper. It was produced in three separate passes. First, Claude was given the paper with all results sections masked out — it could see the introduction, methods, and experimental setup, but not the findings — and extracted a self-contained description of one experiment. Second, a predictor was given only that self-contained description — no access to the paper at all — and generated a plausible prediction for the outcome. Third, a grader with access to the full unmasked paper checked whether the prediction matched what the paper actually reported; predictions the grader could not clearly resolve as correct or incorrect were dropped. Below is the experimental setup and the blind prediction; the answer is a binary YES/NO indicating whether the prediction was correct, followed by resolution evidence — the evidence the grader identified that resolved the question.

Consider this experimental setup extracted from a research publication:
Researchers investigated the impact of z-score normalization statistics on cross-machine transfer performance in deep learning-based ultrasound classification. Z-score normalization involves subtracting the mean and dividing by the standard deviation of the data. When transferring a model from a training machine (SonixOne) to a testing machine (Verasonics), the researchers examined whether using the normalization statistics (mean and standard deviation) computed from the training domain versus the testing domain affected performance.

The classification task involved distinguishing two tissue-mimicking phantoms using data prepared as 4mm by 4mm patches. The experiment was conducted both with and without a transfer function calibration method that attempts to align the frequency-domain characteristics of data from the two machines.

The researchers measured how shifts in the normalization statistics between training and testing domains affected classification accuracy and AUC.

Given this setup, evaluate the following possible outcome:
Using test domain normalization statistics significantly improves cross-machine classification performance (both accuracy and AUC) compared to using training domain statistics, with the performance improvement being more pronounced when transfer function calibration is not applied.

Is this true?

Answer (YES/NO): NO